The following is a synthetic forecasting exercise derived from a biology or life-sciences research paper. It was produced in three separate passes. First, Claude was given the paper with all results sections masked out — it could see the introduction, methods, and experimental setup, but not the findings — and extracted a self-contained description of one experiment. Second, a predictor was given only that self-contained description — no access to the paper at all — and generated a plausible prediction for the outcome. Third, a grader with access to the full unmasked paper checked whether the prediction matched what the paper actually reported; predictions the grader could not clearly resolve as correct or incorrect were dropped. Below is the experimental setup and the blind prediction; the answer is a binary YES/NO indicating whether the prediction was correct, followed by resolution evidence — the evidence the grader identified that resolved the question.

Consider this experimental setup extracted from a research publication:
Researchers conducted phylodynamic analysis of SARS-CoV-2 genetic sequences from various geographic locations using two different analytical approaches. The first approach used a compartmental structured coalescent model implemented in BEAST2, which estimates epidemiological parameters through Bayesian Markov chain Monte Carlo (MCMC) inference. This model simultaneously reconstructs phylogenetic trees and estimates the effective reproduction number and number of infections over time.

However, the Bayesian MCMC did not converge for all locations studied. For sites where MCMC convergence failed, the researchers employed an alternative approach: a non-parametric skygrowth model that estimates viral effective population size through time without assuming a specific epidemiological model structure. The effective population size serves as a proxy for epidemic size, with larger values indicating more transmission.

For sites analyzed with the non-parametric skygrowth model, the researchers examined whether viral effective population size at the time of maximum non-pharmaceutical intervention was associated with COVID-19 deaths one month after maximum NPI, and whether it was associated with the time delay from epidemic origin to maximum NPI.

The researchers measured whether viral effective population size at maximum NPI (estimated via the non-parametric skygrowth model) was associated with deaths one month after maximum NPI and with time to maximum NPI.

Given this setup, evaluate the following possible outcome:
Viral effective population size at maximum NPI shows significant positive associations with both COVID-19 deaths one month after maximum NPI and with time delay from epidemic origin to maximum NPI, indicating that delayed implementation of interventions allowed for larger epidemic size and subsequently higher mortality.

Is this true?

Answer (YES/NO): YES